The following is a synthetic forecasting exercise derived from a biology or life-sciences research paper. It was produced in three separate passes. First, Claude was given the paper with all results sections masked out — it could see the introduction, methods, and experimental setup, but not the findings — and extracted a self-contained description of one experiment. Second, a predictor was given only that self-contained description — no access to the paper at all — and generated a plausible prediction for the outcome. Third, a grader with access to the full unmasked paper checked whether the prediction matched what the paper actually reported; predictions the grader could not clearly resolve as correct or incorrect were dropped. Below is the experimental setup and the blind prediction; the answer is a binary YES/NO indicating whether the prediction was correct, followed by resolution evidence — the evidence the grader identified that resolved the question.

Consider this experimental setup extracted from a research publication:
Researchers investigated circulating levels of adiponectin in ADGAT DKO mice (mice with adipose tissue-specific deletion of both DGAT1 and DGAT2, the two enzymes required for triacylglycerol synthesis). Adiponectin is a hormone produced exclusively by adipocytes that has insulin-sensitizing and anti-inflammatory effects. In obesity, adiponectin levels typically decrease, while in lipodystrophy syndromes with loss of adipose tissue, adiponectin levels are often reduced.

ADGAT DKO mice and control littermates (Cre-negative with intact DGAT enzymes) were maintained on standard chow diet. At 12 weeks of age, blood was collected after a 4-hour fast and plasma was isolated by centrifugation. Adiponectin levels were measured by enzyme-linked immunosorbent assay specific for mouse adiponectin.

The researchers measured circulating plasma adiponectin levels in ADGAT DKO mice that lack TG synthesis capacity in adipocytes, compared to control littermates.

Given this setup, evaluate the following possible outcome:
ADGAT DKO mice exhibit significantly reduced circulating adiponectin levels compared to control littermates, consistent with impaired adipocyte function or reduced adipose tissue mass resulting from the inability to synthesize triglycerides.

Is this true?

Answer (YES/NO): NO